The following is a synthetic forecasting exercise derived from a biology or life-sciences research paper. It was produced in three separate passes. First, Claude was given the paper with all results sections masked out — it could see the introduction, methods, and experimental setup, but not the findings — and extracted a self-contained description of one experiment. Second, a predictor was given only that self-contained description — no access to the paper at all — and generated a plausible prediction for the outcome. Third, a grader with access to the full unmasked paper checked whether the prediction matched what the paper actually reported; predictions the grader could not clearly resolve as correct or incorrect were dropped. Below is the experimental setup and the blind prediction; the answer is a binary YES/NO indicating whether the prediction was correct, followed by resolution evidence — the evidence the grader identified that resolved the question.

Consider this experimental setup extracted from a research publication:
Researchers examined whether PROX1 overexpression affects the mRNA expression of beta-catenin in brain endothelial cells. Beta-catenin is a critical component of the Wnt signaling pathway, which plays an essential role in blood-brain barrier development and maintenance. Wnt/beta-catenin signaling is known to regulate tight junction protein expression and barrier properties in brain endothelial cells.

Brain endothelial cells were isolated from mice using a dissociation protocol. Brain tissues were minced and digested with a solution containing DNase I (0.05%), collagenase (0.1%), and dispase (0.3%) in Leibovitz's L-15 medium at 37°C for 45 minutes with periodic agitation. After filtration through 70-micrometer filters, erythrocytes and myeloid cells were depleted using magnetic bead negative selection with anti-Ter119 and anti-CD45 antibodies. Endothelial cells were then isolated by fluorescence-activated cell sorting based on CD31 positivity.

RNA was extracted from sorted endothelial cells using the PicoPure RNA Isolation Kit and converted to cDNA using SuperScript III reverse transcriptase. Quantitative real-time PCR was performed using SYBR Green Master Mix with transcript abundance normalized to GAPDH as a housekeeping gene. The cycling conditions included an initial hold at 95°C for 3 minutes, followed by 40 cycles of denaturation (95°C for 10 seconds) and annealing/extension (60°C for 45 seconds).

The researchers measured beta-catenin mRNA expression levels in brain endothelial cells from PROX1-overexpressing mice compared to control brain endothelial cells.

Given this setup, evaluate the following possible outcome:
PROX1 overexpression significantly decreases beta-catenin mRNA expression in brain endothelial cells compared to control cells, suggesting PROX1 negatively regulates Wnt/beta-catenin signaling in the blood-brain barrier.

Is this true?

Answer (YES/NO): YES